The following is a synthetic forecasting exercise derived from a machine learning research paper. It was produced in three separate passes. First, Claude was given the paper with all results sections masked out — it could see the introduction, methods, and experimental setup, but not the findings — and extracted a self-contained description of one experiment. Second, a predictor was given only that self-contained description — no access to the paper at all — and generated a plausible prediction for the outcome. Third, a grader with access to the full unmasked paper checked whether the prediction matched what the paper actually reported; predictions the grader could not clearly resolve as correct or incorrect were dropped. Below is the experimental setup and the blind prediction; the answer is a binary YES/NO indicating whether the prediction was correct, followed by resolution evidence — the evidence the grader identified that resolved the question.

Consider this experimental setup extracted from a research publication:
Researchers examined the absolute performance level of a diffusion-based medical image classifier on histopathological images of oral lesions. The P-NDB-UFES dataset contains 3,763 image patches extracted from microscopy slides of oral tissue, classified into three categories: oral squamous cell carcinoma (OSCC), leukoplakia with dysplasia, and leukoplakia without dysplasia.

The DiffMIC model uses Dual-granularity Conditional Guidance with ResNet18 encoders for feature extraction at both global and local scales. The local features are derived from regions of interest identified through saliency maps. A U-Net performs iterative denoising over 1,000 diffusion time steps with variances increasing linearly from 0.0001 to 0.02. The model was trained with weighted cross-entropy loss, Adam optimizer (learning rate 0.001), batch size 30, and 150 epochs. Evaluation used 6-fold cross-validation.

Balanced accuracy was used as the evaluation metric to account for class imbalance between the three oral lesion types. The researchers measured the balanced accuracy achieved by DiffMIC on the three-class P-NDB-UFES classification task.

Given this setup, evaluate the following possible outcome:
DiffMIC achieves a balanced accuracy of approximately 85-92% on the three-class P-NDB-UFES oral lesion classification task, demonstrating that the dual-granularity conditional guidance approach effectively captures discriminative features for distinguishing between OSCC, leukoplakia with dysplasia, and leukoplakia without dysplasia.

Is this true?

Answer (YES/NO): YES